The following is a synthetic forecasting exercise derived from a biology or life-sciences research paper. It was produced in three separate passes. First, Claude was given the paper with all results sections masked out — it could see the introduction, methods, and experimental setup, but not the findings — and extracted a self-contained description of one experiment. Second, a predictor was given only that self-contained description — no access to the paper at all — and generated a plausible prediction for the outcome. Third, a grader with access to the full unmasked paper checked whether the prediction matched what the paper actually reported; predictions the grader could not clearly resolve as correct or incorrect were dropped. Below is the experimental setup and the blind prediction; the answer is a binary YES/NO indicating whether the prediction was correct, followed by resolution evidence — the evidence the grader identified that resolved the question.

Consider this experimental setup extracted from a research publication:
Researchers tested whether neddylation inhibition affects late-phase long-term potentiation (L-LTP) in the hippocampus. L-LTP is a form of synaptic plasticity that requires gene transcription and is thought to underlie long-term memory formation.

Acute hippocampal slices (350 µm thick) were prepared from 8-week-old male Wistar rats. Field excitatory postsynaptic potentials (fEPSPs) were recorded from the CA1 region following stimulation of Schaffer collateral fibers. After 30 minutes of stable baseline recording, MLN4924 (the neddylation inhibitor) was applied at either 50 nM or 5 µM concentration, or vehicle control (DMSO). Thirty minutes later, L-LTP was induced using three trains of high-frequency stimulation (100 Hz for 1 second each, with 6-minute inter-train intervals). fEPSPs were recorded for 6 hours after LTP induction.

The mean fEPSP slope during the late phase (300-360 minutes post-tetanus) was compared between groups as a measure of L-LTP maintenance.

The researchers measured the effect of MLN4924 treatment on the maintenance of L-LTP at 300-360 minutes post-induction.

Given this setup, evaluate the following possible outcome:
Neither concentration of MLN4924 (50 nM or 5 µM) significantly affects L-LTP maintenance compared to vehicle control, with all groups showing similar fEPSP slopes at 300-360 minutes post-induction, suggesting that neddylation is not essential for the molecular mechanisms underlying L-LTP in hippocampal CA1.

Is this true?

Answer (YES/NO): NO